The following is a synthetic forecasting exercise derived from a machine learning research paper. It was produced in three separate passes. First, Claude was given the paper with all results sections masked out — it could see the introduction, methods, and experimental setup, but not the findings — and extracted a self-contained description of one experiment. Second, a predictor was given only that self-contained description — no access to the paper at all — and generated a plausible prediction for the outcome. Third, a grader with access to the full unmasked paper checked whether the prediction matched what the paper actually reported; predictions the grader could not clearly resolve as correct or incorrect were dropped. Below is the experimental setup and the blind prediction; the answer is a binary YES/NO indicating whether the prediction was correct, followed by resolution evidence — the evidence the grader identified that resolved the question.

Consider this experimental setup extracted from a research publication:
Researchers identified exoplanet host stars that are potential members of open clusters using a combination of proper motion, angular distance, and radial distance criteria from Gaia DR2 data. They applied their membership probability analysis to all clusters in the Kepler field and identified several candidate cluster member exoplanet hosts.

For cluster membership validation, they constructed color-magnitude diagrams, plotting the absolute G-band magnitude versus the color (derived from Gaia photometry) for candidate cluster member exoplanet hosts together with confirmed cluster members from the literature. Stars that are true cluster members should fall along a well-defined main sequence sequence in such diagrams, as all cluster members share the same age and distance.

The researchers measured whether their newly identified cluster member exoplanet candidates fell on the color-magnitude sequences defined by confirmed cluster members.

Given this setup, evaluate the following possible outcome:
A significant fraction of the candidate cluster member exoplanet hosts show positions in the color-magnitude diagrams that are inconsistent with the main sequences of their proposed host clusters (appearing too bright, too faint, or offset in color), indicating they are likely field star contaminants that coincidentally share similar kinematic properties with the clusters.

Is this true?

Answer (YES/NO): NO